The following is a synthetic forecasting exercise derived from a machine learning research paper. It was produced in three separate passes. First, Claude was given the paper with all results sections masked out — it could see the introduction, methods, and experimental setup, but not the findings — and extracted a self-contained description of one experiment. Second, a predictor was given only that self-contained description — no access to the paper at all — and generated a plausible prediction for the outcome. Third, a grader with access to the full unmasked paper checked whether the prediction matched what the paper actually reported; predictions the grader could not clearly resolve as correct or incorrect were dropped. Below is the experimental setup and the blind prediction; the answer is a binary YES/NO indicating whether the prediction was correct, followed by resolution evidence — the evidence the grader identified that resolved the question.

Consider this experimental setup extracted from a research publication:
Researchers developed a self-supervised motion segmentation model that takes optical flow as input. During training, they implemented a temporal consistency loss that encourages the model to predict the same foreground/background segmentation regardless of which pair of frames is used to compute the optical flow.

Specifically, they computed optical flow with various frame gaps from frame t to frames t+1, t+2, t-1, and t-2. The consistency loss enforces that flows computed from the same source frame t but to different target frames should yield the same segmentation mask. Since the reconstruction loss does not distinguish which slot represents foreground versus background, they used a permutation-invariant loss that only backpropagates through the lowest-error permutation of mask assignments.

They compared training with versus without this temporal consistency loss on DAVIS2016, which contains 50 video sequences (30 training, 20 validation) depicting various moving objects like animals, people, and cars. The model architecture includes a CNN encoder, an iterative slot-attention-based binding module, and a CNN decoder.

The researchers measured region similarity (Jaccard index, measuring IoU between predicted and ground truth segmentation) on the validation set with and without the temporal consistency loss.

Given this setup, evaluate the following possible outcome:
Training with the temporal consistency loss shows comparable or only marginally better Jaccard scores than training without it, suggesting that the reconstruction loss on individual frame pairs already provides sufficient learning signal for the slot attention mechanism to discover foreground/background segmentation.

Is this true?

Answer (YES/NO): NO